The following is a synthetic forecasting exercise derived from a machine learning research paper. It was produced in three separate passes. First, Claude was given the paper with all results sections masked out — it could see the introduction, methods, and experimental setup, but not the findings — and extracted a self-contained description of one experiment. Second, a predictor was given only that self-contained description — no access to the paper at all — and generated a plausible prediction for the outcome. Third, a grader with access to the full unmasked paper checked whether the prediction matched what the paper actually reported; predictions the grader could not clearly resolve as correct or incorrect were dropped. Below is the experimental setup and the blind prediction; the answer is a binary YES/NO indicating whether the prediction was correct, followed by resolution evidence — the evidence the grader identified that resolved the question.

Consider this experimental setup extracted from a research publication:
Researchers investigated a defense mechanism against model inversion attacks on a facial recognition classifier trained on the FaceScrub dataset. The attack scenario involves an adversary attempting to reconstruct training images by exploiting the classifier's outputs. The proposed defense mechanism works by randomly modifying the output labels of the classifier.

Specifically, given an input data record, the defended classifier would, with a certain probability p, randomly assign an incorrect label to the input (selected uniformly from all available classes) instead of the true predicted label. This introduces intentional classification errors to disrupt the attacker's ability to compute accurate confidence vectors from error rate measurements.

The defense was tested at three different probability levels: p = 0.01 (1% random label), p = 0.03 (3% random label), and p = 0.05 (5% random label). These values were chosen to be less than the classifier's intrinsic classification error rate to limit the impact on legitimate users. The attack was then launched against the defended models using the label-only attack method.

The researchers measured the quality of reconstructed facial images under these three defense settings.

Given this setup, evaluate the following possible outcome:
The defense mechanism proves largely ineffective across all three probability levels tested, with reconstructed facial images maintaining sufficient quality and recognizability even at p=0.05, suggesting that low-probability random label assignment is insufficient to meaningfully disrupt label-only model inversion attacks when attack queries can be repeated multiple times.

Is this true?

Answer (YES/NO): NO